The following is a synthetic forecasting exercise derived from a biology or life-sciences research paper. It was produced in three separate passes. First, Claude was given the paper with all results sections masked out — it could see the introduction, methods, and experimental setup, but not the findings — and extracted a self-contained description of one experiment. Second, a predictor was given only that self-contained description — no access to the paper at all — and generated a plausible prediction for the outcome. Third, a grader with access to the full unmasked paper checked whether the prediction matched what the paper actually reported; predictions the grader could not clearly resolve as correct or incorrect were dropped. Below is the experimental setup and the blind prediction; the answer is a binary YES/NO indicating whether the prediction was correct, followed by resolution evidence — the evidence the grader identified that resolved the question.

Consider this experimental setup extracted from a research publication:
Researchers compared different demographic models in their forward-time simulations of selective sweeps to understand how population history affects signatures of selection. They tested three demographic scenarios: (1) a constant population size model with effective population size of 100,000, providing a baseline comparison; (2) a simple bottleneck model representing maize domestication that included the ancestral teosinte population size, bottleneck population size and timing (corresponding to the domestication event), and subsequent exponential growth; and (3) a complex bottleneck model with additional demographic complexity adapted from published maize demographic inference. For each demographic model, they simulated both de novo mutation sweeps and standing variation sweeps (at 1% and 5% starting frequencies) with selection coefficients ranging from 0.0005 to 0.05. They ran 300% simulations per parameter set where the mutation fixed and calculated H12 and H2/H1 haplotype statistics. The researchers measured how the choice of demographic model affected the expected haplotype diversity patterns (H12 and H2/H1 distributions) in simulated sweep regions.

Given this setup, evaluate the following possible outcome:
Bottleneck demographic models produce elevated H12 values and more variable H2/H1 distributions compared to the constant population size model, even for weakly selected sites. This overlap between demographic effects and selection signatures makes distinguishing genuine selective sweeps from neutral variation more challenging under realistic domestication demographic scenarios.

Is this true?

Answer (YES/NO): NO